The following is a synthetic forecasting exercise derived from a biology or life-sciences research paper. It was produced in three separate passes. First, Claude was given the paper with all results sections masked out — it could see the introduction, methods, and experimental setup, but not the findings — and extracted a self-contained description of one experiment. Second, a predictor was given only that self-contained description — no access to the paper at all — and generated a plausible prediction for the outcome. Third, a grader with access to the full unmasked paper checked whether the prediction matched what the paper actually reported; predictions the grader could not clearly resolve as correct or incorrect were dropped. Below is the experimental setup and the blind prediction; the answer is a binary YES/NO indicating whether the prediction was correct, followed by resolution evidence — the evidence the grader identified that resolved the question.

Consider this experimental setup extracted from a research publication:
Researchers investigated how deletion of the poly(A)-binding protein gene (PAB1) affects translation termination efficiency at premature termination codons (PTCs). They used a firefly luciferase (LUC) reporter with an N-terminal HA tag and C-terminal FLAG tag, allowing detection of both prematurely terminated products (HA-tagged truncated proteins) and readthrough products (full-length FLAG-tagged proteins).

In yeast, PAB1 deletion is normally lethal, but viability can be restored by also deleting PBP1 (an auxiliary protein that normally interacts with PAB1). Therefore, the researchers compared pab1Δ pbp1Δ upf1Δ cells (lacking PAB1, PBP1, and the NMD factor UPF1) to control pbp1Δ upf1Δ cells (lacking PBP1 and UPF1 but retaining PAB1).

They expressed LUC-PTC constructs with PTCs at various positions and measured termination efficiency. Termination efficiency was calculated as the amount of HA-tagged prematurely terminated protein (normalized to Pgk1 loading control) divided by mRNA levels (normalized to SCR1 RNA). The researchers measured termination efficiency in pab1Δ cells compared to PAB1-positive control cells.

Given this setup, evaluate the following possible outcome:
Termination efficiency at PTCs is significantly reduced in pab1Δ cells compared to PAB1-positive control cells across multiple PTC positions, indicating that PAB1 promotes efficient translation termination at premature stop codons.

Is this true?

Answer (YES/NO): YES